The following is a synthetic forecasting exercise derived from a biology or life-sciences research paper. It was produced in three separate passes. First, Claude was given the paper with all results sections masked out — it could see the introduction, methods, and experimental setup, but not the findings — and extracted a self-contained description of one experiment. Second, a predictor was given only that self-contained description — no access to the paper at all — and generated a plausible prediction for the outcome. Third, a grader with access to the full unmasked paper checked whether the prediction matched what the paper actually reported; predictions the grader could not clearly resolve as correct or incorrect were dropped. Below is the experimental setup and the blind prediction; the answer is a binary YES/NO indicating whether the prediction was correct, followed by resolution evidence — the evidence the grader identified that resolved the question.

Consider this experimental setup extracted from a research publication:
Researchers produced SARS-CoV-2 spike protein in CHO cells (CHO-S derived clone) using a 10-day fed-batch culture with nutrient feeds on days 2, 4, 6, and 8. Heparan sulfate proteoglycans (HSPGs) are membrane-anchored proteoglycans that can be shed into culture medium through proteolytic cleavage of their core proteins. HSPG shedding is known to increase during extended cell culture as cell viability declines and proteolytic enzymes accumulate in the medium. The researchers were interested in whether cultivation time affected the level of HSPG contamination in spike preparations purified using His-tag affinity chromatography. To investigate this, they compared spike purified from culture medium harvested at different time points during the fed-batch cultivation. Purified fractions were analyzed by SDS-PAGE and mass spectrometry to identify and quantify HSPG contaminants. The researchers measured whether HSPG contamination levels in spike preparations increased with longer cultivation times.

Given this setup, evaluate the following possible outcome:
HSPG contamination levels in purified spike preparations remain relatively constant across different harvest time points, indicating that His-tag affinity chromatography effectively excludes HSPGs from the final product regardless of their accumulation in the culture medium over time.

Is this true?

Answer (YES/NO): NO